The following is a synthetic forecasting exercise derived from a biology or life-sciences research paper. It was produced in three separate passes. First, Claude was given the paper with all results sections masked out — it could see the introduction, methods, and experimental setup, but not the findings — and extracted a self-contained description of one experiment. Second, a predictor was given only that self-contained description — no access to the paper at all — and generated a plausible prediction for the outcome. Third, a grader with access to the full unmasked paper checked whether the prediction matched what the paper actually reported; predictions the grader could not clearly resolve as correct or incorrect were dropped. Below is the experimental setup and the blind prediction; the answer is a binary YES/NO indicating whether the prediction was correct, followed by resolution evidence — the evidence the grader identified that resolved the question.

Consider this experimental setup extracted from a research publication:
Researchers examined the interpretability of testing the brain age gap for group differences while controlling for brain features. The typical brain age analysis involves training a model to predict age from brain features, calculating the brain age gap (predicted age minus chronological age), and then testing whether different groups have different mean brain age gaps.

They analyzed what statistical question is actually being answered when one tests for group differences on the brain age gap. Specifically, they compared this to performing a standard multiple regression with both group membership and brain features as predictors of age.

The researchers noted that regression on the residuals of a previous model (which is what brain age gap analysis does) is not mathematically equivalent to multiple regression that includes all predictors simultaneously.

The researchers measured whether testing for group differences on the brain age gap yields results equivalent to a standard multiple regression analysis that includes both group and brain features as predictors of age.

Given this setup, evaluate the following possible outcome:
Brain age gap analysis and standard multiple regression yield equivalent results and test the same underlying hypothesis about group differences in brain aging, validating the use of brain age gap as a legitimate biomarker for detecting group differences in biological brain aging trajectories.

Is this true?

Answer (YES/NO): NO